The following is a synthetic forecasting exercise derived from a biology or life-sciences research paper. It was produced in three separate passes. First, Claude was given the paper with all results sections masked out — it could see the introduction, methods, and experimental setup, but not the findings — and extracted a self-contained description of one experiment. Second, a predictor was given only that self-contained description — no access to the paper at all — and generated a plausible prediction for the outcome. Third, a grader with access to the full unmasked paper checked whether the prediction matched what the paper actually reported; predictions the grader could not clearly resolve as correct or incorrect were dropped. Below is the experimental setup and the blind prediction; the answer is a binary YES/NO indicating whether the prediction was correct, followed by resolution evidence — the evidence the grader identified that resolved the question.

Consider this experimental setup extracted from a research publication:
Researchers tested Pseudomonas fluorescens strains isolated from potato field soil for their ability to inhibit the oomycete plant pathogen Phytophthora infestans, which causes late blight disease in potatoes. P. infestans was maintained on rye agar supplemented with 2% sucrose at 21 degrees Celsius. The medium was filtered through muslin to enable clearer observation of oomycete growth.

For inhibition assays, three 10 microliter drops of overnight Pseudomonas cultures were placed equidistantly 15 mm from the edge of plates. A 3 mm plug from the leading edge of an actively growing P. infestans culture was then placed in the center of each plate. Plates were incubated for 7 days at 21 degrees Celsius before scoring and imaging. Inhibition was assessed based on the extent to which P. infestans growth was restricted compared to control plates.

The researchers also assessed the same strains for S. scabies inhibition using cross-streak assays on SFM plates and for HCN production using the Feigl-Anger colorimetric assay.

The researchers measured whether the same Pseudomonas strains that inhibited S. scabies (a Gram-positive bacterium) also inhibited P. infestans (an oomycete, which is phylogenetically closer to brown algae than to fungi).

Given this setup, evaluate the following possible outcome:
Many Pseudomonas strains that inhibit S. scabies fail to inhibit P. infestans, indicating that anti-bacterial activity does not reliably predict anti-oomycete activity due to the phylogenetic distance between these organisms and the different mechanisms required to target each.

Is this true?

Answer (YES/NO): NO